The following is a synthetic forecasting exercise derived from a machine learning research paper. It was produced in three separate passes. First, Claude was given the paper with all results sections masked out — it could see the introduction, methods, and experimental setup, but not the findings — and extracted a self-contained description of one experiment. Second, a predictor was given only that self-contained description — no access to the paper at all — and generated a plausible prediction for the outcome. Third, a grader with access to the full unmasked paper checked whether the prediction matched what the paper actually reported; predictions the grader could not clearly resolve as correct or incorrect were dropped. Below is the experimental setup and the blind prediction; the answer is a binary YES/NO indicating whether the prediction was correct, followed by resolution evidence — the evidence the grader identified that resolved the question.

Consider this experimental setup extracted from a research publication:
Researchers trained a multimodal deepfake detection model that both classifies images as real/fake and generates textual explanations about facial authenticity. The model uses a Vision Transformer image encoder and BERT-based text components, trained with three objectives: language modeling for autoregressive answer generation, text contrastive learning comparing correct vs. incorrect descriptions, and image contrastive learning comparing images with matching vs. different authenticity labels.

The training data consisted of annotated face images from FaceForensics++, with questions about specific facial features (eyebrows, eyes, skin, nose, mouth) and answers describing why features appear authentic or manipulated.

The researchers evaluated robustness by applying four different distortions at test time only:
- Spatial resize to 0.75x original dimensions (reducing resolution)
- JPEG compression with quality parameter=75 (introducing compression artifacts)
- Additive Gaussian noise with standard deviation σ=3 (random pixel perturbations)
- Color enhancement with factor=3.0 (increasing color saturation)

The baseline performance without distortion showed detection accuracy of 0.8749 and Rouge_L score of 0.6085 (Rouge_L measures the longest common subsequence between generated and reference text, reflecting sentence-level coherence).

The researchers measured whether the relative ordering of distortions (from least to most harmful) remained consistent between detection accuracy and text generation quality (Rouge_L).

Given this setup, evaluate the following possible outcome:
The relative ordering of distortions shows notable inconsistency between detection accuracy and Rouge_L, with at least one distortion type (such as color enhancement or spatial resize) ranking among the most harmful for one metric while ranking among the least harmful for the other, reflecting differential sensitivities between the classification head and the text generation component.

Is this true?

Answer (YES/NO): NO